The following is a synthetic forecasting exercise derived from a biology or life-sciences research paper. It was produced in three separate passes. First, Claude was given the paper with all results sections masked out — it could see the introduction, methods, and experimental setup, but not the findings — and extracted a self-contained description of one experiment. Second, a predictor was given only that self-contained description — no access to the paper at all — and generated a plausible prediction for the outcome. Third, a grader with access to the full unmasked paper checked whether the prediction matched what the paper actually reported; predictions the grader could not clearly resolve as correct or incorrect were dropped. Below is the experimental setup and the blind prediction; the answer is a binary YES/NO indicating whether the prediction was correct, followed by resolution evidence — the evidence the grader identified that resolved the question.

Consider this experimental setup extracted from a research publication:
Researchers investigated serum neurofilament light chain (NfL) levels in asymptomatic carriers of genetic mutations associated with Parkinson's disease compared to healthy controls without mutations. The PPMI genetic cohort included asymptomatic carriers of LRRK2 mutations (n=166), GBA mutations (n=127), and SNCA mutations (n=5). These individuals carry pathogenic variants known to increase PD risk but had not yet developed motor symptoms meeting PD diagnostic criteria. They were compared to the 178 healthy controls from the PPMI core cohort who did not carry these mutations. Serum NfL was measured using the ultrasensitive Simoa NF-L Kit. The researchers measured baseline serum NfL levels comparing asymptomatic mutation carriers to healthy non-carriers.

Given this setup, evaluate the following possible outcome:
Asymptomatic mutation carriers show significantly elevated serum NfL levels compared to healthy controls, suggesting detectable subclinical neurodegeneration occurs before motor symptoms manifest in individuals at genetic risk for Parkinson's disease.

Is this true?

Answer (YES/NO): NO